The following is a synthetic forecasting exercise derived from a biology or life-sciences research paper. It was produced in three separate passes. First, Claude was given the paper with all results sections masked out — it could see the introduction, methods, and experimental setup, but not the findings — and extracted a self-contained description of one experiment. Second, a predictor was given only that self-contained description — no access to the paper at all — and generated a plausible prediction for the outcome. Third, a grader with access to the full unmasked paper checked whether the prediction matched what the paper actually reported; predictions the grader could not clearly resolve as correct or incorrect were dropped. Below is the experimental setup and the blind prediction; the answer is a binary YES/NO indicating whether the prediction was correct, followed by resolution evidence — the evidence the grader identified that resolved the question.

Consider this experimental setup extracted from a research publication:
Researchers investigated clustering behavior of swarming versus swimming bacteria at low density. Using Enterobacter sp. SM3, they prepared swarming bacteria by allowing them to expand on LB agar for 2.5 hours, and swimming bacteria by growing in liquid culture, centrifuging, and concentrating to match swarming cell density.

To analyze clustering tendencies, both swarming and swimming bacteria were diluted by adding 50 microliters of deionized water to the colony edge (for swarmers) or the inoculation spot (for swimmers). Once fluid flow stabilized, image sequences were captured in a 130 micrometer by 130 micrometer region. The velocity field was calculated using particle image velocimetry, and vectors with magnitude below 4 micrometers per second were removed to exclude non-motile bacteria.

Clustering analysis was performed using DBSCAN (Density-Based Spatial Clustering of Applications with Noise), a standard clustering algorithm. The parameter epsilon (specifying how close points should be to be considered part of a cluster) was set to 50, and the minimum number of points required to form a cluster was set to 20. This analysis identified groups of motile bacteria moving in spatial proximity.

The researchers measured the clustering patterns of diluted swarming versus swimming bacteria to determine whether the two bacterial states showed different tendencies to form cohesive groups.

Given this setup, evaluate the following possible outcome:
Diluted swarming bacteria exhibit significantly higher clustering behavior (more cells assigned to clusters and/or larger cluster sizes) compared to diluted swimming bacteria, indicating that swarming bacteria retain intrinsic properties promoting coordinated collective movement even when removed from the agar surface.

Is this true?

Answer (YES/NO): YES